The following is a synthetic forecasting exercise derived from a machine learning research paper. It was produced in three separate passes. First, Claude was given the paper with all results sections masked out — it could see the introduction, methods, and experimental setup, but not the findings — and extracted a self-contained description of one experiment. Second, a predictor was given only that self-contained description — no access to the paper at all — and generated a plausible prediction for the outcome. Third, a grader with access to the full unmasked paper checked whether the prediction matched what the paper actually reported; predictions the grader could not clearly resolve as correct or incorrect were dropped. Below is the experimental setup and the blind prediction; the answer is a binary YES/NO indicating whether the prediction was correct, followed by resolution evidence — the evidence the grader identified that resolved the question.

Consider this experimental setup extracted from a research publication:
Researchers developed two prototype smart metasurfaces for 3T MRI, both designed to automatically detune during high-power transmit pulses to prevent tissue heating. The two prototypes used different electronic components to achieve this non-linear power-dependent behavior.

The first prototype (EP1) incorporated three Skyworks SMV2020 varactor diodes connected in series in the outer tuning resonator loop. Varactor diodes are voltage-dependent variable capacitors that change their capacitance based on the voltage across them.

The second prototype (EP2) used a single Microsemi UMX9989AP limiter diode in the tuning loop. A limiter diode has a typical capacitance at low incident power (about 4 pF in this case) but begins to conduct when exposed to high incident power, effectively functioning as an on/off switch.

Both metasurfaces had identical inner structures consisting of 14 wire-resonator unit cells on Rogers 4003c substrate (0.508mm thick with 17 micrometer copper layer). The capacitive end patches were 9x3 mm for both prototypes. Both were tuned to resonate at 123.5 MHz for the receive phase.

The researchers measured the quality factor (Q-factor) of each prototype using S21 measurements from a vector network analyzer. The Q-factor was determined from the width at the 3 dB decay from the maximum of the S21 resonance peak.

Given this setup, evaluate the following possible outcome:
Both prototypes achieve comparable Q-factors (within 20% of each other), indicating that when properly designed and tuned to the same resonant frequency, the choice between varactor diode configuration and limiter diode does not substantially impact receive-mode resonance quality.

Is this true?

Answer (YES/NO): YES